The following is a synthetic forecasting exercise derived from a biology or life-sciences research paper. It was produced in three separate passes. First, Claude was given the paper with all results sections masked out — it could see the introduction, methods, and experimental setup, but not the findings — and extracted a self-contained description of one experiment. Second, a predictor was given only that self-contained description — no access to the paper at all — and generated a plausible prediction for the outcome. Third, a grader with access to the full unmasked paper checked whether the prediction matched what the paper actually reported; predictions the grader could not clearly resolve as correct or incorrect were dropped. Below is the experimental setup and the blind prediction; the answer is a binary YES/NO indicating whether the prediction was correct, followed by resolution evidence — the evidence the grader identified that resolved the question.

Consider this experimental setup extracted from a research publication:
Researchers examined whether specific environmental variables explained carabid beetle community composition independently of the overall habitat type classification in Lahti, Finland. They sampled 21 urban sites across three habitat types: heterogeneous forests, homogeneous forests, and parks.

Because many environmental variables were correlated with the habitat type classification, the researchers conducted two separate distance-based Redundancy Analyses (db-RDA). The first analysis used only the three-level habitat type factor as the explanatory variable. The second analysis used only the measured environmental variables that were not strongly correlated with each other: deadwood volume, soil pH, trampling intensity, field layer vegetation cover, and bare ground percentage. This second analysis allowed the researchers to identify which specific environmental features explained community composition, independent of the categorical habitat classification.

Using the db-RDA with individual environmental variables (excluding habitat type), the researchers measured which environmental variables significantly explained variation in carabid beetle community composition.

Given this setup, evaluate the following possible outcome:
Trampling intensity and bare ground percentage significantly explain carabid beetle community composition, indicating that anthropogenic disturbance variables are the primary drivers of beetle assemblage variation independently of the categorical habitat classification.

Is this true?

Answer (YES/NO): NO